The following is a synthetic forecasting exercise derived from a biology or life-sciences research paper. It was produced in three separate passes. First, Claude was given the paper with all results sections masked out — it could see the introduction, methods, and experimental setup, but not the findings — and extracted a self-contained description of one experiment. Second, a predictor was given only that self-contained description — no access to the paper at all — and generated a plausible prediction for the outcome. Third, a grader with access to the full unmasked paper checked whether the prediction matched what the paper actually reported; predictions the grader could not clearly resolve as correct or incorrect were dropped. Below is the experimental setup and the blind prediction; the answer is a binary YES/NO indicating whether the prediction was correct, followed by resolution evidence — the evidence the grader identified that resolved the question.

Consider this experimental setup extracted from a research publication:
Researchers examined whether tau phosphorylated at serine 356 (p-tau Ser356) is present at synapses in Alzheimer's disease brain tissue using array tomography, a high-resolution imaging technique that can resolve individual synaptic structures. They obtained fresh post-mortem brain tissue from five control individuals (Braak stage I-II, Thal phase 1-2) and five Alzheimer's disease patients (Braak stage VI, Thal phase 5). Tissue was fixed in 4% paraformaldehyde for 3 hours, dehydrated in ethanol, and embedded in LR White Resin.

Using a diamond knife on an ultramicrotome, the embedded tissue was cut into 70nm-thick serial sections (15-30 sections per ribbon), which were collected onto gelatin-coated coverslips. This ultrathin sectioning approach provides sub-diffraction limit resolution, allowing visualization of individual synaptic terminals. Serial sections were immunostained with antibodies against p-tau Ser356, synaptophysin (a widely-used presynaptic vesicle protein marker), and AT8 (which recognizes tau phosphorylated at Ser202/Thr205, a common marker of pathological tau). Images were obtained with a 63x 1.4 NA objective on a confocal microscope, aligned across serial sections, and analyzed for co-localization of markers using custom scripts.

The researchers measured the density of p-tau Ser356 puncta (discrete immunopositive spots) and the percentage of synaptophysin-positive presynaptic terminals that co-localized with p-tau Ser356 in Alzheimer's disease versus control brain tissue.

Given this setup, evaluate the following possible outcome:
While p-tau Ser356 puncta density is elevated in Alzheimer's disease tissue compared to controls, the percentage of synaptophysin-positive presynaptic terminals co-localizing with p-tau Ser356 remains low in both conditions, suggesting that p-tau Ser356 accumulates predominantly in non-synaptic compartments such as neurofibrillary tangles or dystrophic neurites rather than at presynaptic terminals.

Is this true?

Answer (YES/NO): NO